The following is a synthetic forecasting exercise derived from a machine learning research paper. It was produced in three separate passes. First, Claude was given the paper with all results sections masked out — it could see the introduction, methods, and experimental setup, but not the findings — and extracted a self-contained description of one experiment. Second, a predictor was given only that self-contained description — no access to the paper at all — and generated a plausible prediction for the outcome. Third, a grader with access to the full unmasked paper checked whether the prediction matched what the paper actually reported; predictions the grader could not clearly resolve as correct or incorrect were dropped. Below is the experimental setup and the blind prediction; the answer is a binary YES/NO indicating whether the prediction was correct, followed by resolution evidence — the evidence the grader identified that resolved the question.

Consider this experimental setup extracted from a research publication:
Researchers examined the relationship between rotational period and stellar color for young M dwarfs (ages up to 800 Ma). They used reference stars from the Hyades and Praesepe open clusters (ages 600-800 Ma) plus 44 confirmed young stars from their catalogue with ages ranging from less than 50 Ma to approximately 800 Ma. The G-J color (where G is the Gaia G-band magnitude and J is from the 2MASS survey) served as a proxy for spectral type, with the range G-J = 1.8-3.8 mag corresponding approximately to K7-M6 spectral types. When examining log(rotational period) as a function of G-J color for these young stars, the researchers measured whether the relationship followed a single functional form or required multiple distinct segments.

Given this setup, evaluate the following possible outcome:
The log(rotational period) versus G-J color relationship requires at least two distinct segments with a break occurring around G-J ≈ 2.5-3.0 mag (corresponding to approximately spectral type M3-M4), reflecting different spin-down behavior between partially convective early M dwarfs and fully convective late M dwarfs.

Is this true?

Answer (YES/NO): YES